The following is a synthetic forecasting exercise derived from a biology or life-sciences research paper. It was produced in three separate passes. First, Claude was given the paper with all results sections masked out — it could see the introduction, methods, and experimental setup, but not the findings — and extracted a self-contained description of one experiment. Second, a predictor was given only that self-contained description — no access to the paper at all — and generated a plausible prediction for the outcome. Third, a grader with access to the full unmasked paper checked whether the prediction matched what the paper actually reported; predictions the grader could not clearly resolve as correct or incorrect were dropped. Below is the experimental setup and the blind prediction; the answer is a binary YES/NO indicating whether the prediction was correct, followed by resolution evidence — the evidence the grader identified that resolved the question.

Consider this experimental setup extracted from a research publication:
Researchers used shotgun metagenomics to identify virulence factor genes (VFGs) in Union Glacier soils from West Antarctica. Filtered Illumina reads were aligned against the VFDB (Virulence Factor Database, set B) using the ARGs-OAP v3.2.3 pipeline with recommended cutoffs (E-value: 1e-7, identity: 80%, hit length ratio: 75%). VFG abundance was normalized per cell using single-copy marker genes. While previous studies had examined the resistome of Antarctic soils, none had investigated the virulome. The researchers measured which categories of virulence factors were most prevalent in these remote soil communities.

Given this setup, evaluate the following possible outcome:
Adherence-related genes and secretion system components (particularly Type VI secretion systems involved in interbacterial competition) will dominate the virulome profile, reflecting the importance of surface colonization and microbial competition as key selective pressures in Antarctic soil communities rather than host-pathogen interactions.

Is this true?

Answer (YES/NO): NO